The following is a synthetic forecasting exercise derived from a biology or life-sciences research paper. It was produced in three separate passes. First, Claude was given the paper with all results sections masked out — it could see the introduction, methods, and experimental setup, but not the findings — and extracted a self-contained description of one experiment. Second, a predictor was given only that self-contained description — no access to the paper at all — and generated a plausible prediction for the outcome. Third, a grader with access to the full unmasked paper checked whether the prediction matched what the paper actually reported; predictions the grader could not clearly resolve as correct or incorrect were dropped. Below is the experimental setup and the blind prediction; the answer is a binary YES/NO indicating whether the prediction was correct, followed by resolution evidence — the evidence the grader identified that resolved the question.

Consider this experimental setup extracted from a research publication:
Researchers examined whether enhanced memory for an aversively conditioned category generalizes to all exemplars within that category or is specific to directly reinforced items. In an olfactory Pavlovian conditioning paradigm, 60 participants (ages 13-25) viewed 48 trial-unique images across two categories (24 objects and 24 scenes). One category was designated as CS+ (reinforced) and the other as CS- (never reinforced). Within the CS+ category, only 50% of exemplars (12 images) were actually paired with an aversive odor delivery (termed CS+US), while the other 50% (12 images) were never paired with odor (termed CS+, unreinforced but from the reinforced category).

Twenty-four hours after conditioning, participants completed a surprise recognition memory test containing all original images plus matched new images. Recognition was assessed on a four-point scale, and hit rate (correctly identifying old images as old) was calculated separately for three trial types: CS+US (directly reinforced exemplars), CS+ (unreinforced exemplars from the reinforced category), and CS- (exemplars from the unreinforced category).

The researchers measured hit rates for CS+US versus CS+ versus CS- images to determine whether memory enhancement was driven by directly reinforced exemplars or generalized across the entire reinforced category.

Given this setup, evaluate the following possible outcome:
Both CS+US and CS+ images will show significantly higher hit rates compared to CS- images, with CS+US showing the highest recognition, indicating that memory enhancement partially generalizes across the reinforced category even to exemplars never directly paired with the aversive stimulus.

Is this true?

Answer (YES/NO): NO